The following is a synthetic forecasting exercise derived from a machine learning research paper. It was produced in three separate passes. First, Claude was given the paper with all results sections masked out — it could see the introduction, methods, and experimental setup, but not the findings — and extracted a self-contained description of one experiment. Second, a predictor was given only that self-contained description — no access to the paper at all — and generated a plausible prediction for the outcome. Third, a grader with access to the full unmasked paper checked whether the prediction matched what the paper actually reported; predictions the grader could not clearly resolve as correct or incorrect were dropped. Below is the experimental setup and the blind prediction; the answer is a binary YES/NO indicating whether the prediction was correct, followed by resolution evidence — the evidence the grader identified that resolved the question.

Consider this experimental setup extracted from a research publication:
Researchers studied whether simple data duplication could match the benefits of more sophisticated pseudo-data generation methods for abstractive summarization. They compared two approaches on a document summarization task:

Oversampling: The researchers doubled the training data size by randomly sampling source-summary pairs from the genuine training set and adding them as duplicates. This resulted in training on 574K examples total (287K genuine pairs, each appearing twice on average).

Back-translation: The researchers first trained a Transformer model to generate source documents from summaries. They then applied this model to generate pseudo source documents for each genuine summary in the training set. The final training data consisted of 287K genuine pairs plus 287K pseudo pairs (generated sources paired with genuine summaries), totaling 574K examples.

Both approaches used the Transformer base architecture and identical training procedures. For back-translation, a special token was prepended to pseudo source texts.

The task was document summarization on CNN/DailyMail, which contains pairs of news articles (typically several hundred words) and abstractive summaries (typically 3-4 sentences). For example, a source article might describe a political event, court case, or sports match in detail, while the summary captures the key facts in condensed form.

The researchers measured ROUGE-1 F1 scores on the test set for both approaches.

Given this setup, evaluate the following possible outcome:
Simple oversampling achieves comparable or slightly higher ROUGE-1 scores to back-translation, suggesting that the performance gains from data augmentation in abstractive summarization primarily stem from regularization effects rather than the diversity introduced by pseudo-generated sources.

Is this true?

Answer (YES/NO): YES